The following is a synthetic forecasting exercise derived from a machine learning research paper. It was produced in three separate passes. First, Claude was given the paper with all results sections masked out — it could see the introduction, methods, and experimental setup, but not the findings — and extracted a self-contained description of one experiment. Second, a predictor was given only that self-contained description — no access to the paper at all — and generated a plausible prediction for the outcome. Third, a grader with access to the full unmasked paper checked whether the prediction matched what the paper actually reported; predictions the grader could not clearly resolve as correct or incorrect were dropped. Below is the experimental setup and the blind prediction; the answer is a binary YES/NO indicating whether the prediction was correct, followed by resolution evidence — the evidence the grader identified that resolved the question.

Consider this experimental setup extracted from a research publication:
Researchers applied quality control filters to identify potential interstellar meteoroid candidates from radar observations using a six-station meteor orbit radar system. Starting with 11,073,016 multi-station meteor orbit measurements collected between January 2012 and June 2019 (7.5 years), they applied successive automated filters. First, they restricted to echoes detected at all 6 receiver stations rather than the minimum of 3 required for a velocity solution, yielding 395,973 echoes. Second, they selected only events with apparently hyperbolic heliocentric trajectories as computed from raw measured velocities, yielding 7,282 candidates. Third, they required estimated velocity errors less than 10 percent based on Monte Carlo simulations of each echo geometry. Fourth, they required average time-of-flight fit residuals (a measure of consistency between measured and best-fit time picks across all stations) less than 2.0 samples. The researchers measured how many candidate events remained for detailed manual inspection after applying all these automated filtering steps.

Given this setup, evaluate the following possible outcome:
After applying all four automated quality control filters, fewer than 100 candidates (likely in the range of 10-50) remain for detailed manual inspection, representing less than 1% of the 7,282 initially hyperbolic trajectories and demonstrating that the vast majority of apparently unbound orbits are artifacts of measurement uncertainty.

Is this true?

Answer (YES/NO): NO